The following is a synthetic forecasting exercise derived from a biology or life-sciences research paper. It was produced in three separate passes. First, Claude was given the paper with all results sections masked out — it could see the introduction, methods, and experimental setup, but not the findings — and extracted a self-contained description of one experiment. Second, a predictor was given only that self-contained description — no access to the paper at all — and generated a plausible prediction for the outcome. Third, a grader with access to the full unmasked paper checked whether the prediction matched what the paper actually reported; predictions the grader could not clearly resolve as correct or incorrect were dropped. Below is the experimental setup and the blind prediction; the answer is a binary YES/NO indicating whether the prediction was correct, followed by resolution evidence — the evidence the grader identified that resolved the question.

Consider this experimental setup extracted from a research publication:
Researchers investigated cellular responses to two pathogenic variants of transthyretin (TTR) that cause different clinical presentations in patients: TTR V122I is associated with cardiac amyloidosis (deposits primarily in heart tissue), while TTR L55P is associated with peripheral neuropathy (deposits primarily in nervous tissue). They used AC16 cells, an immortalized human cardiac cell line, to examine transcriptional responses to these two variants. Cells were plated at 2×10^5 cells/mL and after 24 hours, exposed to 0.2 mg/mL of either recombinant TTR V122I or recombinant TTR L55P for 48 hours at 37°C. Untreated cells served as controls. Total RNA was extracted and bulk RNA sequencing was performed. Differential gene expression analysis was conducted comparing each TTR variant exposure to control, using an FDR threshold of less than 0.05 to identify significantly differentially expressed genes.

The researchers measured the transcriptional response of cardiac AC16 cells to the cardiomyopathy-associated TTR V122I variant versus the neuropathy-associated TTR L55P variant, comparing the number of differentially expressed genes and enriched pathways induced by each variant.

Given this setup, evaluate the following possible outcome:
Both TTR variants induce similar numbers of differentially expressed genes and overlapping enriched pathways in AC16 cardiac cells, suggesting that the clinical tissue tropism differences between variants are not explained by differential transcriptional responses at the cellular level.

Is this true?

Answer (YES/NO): NO